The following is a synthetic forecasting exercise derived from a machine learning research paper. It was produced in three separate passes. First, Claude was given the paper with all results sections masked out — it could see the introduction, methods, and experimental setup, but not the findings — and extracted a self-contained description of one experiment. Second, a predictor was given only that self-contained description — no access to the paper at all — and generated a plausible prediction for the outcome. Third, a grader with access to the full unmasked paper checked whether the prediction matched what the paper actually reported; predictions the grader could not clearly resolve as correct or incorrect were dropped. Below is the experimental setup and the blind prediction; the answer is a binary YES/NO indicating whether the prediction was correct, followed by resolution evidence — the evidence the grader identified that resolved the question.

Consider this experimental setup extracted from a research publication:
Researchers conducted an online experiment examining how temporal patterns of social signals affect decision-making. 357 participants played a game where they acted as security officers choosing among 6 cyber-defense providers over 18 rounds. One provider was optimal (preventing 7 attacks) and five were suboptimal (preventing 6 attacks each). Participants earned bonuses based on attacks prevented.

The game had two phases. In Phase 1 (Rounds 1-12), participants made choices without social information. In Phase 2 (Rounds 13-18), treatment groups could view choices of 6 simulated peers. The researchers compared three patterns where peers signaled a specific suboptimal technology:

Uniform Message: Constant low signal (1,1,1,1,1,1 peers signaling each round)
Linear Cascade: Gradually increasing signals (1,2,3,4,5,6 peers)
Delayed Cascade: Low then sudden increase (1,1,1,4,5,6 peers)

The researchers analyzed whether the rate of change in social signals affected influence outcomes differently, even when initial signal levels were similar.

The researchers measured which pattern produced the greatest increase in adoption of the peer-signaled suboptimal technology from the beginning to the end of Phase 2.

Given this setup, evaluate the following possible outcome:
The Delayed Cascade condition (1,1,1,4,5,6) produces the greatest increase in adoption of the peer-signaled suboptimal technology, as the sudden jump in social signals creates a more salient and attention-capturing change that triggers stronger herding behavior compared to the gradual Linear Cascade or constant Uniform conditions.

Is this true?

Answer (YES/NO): YES